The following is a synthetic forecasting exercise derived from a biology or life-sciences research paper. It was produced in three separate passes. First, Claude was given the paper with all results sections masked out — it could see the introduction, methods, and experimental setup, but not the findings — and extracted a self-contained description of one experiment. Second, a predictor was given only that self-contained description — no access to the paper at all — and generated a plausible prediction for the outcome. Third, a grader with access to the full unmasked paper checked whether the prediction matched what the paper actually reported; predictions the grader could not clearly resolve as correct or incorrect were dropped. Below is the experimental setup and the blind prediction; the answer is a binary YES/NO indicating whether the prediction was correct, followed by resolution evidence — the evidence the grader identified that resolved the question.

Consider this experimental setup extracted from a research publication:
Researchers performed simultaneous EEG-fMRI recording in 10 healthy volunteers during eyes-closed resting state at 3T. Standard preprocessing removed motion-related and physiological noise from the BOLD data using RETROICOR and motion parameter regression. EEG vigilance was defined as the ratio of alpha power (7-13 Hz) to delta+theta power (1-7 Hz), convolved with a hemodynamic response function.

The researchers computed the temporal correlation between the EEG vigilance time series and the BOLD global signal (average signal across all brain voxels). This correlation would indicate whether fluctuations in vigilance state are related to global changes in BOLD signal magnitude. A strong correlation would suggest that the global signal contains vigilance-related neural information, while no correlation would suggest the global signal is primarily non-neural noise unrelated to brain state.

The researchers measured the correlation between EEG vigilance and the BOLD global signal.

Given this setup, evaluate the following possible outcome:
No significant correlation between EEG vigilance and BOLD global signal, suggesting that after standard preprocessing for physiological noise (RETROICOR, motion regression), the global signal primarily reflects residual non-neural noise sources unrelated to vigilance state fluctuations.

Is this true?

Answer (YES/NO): NO